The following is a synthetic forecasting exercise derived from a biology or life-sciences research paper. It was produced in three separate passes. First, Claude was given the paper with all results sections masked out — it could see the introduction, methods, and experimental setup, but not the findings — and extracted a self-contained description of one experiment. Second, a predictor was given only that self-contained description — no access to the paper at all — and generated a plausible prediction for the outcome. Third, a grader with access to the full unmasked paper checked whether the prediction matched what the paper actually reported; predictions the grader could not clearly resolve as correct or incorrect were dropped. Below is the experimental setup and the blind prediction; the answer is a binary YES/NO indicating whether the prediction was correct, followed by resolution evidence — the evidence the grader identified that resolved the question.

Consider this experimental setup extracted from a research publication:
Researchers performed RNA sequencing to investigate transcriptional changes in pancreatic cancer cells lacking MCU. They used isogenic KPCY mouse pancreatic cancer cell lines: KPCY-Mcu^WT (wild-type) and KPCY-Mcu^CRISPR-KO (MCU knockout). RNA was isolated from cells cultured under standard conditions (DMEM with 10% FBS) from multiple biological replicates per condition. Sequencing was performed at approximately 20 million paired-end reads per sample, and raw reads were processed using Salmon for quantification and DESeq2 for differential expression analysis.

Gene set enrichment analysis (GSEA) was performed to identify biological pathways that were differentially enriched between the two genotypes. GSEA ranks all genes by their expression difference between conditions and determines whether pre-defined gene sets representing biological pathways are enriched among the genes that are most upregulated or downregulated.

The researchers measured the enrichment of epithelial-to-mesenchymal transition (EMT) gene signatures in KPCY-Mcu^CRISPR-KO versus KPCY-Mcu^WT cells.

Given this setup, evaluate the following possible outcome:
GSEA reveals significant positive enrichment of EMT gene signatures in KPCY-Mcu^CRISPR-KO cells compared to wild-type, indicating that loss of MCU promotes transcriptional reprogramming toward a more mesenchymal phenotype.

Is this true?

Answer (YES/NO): NO